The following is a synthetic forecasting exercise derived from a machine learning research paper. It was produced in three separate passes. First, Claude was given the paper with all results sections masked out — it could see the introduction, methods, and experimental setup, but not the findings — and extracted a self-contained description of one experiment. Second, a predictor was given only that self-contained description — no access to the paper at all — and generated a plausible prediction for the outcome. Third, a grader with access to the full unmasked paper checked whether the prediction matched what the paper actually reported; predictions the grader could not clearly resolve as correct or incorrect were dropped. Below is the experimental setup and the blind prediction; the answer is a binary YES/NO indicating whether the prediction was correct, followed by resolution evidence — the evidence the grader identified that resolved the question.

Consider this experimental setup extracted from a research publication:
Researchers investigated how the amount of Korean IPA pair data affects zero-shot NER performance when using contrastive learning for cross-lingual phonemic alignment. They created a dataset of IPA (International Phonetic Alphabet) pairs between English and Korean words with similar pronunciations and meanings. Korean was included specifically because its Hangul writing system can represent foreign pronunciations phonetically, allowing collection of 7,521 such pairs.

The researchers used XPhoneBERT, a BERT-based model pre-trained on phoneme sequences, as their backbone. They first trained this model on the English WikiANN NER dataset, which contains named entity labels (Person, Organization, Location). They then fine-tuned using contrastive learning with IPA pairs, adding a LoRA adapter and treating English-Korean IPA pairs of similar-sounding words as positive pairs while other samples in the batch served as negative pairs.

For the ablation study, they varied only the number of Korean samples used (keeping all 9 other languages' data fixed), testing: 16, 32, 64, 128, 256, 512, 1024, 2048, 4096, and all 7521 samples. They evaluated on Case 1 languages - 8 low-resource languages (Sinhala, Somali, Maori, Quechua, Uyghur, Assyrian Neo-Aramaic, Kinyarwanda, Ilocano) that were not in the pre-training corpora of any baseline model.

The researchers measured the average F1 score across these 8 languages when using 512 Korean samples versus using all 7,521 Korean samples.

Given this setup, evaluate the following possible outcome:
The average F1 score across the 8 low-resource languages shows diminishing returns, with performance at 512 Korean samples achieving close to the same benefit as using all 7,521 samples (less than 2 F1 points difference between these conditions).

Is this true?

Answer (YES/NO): NO